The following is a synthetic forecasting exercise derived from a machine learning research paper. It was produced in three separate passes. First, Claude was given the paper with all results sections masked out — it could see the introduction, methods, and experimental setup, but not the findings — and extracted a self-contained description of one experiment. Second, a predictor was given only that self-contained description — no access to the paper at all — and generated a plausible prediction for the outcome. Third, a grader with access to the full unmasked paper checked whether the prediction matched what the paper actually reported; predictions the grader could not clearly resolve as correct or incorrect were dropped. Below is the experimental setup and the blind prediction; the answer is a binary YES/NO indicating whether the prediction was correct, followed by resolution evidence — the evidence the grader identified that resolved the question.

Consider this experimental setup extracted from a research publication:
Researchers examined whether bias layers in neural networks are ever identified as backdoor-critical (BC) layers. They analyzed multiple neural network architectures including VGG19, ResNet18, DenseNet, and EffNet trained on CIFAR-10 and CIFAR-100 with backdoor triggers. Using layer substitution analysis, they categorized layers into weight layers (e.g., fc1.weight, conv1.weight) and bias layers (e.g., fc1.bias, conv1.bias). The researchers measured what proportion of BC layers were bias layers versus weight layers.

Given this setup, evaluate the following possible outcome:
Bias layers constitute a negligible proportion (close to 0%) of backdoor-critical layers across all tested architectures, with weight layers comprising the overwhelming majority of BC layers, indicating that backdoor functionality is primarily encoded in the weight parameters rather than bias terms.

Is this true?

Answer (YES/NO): YES